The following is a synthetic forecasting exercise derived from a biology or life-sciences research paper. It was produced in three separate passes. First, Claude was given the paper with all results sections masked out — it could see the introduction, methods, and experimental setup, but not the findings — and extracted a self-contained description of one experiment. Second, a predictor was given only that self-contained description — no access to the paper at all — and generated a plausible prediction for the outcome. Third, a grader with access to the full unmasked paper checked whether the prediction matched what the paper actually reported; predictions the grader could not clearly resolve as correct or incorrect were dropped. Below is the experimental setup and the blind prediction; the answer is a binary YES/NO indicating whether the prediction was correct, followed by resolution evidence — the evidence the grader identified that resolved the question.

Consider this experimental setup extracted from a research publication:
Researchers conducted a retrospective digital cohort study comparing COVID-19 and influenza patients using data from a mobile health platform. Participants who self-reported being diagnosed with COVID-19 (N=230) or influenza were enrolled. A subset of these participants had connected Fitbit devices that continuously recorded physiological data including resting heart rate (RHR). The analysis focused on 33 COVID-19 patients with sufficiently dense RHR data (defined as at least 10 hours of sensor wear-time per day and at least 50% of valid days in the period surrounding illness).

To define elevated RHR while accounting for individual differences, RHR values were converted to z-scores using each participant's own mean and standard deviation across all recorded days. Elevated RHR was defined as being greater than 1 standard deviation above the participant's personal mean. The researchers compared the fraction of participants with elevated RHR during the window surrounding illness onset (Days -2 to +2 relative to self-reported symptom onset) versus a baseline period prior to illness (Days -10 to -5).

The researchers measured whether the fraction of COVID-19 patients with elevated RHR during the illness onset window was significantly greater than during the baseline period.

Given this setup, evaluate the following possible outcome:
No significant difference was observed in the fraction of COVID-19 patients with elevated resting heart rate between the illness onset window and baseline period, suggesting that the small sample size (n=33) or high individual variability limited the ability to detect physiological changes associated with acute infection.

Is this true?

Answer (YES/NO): NO